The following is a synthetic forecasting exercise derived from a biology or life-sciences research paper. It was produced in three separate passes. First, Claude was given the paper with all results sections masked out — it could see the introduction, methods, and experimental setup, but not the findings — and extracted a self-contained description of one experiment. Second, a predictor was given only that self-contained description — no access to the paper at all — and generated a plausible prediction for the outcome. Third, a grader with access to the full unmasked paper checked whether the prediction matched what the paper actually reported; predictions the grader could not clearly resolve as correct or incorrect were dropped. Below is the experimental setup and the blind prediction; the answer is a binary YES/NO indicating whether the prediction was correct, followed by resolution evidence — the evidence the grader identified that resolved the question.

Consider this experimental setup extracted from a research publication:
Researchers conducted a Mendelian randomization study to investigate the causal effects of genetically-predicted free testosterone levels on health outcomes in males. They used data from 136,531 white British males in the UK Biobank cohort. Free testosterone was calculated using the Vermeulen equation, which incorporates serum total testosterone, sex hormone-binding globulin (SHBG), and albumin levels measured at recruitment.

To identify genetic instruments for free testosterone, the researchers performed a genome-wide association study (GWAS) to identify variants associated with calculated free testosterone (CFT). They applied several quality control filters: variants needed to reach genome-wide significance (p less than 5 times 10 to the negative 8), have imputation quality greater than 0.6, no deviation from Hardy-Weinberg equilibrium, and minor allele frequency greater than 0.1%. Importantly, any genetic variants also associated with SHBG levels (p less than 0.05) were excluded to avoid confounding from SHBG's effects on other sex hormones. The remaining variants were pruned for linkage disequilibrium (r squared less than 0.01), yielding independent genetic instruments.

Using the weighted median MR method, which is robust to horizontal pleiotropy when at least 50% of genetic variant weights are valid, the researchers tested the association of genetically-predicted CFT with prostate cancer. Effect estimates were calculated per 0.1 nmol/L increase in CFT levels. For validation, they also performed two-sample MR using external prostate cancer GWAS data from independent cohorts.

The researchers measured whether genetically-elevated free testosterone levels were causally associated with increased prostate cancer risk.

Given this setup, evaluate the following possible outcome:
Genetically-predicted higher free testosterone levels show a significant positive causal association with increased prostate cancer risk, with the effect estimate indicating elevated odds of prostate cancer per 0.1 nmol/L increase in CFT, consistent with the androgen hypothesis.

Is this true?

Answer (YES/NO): YES